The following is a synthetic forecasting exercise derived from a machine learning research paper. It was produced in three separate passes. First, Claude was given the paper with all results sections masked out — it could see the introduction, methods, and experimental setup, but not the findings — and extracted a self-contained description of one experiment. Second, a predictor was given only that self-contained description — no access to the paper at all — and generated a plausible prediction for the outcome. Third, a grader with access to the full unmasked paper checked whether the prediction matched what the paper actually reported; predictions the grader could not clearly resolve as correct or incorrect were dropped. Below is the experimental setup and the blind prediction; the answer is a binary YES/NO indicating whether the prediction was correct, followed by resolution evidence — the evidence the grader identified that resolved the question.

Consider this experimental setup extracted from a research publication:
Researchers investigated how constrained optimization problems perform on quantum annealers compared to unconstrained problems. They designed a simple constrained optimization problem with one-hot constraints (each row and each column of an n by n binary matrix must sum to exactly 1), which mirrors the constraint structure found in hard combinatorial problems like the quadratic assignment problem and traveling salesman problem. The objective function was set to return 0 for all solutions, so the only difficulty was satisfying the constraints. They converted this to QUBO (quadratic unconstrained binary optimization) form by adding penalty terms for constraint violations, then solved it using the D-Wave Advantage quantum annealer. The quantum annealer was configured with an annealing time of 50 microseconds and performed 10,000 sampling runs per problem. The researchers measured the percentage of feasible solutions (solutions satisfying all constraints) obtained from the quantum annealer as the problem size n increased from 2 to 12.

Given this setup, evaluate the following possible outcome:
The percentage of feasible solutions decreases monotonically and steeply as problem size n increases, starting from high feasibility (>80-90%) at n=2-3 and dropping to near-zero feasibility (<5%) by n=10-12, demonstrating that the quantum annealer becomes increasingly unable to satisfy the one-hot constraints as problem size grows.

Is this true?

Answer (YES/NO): NO